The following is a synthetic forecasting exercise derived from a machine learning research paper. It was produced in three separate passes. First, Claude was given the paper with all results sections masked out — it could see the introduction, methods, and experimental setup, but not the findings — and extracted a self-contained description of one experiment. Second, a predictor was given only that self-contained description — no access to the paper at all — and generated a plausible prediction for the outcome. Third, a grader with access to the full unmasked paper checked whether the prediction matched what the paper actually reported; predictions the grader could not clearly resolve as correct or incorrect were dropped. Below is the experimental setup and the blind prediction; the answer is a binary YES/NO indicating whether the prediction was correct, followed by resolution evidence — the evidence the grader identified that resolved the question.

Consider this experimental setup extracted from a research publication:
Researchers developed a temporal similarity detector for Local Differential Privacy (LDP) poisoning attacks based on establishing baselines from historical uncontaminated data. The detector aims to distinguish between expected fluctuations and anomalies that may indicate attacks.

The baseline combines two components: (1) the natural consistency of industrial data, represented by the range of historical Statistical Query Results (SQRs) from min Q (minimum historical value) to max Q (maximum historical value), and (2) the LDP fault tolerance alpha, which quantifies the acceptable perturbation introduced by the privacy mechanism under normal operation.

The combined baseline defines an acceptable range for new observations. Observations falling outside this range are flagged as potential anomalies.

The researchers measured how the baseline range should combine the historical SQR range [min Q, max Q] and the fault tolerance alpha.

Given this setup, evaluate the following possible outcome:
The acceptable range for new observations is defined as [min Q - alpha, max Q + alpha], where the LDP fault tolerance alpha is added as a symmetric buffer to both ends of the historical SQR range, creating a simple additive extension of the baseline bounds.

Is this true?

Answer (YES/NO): YES